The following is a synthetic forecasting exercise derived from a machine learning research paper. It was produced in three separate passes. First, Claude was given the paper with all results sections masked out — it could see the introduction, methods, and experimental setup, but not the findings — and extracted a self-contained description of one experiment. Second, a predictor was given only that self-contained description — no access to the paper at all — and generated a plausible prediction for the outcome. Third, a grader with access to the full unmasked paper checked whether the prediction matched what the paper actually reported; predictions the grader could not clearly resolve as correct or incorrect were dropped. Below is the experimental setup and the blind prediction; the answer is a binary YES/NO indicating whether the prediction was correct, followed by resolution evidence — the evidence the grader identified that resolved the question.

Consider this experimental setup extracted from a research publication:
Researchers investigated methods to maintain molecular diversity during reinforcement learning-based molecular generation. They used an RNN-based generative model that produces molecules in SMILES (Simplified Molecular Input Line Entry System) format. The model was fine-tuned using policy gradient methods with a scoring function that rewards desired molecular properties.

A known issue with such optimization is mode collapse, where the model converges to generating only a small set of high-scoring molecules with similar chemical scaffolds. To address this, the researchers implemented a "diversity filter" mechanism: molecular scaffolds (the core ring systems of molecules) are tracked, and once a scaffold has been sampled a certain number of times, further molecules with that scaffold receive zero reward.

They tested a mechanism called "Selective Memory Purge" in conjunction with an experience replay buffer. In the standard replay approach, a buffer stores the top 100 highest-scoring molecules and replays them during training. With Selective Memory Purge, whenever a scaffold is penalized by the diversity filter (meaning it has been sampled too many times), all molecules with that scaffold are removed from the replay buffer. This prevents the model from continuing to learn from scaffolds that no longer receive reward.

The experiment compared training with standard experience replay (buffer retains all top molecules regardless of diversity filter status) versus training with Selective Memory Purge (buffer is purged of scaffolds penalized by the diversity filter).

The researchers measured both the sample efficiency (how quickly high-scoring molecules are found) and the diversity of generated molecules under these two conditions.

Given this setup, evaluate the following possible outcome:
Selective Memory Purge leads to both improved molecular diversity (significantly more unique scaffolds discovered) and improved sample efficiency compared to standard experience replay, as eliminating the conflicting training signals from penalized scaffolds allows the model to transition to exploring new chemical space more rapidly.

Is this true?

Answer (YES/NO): NO